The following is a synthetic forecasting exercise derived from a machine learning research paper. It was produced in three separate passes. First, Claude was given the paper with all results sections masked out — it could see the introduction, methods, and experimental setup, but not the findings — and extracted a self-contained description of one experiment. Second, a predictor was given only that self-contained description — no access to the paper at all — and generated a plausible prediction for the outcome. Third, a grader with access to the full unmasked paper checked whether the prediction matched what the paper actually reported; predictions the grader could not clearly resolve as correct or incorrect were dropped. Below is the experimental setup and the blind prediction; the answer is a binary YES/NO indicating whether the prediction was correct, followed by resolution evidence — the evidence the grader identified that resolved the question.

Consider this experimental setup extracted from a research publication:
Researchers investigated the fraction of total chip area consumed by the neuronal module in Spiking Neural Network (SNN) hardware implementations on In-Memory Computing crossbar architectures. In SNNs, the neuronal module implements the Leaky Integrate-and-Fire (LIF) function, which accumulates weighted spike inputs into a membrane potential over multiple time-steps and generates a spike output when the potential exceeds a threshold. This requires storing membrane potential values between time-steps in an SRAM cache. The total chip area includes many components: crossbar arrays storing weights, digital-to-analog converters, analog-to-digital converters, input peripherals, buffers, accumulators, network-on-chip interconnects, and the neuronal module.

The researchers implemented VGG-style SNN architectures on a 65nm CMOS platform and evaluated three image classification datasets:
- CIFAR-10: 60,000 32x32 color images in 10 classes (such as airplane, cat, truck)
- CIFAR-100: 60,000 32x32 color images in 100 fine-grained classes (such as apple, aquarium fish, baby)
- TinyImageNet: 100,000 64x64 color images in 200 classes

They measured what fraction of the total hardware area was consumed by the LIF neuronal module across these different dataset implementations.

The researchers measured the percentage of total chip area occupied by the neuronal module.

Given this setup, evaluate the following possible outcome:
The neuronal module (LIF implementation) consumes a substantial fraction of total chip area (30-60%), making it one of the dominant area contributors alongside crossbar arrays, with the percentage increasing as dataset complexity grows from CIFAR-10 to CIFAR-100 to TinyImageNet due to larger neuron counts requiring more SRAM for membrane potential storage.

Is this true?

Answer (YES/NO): NO